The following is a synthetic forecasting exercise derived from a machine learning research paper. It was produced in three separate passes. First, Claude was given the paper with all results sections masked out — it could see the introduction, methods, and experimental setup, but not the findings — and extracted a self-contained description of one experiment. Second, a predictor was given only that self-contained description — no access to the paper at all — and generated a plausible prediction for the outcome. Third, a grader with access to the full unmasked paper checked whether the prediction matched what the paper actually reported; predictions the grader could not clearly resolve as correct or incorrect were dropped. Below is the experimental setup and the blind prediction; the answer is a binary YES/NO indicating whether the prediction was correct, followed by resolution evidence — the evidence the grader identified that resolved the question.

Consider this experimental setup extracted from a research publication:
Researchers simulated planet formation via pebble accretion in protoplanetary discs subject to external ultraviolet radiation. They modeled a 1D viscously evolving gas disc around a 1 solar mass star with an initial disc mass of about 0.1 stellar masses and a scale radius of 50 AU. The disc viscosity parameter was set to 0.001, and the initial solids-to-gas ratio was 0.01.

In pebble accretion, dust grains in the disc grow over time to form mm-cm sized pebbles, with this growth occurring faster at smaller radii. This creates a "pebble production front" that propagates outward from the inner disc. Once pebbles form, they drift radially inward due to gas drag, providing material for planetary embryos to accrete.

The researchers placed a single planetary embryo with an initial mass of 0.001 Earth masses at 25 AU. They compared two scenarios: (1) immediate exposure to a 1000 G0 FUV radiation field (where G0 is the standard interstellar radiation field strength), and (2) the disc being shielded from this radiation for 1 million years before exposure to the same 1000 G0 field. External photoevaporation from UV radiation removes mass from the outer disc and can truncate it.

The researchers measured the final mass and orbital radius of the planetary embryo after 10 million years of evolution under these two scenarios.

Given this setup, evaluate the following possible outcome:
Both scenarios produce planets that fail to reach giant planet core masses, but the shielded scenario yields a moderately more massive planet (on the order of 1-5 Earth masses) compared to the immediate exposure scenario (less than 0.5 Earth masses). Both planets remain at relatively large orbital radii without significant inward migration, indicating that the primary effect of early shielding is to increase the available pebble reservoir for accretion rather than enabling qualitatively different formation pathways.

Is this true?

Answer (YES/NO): NO